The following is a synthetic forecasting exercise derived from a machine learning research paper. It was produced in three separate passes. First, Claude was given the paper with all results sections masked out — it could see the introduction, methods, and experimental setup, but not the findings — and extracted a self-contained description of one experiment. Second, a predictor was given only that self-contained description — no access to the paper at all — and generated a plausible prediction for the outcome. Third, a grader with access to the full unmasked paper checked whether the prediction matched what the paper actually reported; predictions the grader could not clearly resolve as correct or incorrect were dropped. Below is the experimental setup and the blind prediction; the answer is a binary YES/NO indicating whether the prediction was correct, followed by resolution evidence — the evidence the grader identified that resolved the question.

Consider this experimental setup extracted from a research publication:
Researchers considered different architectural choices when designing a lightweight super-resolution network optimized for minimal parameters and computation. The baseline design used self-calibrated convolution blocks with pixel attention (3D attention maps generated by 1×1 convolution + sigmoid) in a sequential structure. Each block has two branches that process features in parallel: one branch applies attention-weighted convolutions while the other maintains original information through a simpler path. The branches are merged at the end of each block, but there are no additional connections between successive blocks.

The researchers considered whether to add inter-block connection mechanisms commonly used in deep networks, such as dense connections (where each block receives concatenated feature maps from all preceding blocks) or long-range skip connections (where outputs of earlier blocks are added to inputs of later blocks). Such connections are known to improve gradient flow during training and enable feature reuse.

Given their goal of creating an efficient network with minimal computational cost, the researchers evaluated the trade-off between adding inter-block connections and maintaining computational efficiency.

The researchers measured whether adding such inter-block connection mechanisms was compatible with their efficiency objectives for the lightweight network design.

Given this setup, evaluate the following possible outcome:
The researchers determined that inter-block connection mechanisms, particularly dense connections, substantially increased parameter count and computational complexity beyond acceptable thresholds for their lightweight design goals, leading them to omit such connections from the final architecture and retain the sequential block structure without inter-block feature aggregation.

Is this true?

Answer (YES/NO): YES